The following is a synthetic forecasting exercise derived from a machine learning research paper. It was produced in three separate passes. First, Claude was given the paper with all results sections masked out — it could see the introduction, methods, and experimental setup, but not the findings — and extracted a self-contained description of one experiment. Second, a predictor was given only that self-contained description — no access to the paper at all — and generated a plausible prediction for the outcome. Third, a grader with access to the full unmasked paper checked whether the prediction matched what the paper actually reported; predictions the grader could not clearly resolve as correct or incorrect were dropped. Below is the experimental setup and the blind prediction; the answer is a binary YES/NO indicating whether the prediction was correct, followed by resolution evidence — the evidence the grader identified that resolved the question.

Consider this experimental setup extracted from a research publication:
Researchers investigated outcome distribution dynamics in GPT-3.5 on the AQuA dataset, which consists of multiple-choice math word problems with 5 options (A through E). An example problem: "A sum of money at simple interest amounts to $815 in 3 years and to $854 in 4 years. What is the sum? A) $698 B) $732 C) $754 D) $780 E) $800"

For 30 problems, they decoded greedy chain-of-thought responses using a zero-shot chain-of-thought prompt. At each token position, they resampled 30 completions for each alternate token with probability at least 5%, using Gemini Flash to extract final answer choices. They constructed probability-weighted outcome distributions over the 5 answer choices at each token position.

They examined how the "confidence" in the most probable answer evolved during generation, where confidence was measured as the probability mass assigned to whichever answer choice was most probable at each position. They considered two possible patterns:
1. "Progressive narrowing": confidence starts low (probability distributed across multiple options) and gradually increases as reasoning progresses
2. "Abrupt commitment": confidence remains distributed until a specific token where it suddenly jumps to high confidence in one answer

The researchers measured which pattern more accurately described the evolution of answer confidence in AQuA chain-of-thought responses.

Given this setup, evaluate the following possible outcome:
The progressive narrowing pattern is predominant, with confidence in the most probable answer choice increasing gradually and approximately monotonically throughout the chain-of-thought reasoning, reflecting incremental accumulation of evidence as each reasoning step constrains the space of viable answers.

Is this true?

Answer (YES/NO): NO